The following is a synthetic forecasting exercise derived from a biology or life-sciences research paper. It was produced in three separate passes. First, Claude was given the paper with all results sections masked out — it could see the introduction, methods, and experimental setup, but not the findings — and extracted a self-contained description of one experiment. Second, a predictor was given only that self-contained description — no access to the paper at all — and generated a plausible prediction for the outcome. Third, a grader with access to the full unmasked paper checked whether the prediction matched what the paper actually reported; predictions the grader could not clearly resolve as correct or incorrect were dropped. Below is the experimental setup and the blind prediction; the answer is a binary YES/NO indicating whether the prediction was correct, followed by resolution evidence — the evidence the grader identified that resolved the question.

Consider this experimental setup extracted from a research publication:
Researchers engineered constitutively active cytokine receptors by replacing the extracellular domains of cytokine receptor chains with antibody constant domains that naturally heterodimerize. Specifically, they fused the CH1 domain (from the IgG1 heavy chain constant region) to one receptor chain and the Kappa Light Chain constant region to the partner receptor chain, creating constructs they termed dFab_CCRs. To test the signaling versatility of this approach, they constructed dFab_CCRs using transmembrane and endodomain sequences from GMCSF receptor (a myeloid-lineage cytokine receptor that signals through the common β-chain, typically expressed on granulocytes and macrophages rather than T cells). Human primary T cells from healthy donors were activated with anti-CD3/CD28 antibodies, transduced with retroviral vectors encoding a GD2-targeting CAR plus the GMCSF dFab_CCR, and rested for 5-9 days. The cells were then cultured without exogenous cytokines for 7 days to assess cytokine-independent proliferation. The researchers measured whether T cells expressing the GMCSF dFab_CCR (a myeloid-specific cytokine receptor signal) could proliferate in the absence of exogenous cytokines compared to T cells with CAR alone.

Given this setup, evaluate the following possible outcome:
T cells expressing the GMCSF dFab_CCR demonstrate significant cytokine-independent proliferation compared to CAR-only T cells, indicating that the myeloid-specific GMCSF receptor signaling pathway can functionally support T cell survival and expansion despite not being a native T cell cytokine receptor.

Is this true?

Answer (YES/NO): YES